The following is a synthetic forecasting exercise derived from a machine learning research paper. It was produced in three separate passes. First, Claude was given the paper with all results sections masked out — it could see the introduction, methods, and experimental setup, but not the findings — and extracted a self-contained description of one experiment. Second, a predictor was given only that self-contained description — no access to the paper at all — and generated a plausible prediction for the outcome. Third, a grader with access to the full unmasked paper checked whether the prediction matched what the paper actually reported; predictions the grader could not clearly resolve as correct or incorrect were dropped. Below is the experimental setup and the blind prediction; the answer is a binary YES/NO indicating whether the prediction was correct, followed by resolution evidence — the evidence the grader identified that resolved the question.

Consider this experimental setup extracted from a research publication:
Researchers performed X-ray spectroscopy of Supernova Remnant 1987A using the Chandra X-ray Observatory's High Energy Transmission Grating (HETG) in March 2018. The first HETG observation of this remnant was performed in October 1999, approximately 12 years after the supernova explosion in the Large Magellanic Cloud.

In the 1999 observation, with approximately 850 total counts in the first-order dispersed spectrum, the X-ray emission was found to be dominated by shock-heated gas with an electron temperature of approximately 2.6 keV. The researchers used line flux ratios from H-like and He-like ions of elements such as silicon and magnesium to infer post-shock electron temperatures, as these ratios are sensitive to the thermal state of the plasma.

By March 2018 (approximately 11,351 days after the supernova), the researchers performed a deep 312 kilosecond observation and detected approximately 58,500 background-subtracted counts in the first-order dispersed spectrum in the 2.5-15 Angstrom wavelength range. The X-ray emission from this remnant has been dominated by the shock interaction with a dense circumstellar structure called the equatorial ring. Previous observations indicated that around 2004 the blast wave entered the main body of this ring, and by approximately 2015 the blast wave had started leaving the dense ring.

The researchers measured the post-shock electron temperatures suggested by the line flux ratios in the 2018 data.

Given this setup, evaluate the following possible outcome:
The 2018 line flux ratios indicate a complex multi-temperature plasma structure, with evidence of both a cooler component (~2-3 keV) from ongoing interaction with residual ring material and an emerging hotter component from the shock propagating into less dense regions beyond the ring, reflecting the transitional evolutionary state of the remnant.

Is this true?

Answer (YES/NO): NO